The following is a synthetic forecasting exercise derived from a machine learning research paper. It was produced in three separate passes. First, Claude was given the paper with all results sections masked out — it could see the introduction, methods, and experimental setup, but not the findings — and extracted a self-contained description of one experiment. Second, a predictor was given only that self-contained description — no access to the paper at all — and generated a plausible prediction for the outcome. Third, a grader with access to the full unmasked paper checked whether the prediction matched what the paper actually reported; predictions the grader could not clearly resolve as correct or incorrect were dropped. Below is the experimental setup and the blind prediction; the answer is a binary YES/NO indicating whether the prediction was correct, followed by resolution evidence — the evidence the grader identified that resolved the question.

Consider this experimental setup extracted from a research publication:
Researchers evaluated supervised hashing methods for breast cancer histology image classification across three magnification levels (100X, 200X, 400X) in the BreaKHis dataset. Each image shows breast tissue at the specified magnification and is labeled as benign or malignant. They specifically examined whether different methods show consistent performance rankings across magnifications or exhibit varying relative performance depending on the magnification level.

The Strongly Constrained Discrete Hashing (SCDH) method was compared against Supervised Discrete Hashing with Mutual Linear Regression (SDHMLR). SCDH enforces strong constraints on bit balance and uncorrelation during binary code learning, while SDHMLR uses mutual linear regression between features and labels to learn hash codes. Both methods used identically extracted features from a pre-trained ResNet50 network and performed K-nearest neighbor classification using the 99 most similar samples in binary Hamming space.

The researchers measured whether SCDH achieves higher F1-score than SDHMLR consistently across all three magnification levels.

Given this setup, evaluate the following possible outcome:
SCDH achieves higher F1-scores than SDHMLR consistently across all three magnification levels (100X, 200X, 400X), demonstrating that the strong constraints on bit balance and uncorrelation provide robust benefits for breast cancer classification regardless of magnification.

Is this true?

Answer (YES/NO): NO